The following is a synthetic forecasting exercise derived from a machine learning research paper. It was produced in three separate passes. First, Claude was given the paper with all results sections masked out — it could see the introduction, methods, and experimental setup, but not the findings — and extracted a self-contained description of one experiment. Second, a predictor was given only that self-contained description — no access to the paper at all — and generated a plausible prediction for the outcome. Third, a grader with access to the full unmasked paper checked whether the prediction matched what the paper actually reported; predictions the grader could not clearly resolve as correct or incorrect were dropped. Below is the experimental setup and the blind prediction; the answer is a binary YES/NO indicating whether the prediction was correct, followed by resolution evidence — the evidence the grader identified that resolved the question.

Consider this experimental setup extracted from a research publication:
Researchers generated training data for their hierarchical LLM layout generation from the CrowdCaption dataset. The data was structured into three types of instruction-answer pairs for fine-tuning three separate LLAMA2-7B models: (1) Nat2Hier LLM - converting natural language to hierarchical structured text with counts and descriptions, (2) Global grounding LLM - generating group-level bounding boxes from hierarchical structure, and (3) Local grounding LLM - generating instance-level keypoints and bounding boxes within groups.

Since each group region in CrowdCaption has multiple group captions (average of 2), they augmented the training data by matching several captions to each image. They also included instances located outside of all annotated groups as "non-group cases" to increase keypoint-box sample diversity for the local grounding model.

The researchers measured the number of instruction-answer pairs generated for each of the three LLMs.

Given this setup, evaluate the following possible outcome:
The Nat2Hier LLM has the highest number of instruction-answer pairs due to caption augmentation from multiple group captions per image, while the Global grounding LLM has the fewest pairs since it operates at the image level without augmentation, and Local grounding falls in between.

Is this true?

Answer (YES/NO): NO